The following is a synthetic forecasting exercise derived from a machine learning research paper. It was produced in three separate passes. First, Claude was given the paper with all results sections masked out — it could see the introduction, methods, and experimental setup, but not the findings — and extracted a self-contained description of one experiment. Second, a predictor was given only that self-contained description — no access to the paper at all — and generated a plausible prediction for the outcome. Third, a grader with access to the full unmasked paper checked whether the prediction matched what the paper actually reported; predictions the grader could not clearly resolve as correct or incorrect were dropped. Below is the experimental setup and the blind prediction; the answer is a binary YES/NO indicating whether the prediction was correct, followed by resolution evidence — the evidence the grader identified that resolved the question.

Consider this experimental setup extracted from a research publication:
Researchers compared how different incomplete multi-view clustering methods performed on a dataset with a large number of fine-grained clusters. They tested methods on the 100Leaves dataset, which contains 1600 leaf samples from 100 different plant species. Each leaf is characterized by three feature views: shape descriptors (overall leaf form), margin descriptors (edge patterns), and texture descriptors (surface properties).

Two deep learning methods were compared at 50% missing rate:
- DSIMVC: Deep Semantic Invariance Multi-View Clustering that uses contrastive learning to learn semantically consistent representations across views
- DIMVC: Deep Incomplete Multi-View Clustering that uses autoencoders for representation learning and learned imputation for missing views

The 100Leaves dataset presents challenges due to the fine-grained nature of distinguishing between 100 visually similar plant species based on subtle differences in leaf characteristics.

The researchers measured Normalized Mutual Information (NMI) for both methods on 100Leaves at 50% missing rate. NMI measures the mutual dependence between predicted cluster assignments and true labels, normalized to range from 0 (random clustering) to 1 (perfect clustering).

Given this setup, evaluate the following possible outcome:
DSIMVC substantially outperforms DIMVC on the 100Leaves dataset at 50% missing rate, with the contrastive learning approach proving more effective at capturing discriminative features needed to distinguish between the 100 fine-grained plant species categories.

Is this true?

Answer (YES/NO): NO